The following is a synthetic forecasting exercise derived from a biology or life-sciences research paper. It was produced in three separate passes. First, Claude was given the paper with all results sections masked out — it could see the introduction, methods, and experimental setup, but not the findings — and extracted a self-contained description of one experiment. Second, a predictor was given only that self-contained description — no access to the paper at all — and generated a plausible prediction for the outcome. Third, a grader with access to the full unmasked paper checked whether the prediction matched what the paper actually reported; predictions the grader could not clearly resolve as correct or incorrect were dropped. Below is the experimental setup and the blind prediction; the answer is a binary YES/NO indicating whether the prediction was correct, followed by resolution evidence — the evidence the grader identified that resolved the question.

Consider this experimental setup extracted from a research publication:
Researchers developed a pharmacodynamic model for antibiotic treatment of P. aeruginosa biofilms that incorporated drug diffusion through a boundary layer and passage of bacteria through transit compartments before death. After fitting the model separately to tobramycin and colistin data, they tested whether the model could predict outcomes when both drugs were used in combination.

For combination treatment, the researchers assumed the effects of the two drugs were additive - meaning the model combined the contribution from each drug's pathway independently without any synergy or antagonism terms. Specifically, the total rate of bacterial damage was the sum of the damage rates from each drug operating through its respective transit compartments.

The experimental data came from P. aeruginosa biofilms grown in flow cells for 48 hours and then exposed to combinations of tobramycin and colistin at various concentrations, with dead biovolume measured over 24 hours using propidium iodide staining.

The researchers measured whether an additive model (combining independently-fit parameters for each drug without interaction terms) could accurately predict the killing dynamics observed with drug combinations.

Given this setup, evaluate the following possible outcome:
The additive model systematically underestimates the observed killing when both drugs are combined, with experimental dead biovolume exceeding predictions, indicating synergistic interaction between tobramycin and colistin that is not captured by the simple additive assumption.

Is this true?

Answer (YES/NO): NO